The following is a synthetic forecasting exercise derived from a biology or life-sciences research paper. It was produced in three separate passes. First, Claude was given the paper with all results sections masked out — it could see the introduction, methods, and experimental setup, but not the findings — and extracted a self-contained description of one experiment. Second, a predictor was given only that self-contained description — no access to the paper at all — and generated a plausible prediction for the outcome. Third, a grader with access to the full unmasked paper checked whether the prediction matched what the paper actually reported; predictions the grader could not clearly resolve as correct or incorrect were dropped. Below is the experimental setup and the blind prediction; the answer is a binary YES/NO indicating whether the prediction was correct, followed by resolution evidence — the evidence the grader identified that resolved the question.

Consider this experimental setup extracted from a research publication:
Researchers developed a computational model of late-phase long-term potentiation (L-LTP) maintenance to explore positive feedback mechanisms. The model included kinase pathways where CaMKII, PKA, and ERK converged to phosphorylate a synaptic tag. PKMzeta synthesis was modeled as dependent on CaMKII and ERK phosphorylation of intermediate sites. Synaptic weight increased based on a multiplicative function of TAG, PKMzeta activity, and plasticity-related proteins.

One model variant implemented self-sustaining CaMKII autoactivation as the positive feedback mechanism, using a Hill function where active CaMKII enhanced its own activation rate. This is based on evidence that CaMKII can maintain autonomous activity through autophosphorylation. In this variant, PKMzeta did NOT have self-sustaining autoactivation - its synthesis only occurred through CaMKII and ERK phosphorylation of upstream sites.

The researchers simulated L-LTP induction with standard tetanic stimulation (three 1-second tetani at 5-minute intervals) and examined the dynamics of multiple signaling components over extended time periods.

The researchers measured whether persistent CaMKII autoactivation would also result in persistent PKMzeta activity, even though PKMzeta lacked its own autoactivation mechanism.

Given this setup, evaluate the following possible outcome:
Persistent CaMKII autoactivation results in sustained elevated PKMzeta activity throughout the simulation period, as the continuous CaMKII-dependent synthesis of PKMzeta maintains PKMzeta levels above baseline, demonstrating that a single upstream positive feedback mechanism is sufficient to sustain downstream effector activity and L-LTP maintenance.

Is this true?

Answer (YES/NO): YES